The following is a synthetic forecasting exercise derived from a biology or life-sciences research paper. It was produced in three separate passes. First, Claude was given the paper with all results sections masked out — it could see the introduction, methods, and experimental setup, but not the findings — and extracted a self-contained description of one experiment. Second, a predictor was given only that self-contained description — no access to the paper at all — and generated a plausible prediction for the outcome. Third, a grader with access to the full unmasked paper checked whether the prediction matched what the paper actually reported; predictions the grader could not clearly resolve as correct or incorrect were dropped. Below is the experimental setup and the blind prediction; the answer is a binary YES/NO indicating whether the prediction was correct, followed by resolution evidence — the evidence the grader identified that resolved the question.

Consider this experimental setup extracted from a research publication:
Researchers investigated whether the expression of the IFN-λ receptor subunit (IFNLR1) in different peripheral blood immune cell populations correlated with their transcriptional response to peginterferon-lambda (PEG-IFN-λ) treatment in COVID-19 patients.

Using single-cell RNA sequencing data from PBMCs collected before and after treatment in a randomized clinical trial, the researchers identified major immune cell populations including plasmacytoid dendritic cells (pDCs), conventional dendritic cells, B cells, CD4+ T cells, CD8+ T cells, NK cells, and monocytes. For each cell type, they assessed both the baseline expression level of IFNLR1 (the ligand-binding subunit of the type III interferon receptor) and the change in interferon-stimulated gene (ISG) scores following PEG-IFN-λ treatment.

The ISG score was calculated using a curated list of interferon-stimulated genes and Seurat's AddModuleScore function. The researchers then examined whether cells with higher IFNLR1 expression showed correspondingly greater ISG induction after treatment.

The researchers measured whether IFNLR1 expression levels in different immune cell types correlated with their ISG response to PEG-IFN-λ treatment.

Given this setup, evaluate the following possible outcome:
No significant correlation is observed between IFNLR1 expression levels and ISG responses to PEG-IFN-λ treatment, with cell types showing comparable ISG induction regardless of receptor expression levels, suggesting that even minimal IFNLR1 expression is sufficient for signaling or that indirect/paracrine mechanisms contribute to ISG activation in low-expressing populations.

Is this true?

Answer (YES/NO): NO